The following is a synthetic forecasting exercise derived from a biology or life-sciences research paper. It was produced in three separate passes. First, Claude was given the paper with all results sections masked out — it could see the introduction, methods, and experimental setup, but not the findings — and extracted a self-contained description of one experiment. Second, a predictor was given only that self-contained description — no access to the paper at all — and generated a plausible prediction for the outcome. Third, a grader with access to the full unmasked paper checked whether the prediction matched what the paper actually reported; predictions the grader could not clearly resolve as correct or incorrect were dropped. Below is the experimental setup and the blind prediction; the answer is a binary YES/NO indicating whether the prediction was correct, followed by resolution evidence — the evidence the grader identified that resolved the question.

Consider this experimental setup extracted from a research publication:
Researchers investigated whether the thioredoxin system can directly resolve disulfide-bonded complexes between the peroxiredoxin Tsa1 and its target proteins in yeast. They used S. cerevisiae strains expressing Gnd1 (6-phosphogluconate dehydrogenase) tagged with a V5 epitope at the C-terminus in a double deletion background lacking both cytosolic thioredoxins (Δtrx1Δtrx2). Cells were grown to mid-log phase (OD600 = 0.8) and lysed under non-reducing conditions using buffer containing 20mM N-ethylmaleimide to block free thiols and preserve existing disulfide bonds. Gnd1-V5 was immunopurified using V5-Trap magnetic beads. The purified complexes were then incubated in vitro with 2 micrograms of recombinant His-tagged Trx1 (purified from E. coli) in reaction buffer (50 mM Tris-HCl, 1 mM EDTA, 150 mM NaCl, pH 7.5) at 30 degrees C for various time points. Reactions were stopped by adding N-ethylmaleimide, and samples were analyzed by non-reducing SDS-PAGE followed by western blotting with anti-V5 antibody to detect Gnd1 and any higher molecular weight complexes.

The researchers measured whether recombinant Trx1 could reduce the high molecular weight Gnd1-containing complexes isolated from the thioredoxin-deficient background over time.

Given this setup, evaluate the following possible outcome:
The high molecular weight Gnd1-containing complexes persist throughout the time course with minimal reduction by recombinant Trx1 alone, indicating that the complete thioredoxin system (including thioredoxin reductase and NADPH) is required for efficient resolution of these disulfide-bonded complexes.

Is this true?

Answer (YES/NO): NO